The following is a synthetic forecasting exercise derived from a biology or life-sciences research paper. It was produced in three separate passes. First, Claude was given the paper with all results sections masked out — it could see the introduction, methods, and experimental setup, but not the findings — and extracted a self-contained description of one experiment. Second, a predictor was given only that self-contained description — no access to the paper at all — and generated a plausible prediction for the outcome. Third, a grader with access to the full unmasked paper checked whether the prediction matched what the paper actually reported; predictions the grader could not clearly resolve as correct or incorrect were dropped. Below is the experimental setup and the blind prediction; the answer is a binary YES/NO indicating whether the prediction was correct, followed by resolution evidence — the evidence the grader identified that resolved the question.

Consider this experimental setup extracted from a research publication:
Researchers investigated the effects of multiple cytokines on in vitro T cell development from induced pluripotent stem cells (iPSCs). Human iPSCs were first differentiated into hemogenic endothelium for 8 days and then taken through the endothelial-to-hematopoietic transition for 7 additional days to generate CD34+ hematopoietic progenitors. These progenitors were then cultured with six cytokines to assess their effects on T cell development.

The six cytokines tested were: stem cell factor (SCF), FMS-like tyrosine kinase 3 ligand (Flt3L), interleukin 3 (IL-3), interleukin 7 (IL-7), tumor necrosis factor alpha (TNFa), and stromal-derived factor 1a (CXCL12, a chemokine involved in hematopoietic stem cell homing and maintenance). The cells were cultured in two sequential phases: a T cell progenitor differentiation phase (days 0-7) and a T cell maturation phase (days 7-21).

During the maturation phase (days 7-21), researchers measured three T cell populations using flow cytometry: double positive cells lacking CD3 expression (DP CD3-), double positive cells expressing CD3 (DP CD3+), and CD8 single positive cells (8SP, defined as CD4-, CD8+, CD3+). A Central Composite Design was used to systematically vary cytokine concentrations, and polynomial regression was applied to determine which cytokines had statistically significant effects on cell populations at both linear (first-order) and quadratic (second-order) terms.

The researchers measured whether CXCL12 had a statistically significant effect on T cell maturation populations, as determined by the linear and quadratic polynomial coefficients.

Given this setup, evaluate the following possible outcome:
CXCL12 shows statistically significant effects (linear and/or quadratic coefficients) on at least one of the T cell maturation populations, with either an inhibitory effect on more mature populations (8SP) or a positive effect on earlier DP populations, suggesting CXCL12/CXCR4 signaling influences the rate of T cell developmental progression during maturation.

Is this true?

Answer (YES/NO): NO